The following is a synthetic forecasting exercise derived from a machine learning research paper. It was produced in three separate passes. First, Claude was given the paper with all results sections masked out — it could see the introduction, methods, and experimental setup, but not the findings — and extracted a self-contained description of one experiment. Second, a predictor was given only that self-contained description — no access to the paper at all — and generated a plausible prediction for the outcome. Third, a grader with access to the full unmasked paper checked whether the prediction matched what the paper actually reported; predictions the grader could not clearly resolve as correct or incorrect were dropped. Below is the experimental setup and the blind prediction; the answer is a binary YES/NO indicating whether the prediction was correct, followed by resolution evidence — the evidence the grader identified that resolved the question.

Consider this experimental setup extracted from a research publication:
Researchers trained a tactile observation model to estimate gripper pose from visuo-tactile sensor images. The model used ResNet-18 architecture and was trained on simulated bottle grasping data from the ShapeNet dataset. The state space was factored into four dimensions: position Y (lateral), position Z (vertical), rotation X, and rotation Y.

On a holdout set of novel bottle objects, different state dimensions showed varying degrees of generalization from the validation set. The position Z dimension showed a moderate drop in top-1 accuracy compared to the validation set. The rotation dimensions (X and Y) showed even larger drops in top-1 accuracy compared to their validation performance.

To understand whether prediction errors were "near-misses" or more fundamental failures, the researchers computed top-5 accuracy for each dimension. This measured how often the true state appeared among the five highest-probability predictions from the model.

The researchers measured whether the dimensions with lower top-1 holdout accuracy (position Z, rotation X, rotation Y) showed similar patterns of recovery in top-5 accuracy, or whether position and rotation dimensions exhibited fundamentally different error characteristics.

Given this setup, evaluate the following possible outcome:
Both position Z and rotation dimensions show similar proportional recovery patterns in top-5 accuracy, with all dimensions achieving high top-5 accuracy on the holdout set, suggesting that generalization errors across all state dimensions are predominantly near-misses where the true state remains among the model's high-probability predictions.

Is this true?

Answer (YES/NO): NO